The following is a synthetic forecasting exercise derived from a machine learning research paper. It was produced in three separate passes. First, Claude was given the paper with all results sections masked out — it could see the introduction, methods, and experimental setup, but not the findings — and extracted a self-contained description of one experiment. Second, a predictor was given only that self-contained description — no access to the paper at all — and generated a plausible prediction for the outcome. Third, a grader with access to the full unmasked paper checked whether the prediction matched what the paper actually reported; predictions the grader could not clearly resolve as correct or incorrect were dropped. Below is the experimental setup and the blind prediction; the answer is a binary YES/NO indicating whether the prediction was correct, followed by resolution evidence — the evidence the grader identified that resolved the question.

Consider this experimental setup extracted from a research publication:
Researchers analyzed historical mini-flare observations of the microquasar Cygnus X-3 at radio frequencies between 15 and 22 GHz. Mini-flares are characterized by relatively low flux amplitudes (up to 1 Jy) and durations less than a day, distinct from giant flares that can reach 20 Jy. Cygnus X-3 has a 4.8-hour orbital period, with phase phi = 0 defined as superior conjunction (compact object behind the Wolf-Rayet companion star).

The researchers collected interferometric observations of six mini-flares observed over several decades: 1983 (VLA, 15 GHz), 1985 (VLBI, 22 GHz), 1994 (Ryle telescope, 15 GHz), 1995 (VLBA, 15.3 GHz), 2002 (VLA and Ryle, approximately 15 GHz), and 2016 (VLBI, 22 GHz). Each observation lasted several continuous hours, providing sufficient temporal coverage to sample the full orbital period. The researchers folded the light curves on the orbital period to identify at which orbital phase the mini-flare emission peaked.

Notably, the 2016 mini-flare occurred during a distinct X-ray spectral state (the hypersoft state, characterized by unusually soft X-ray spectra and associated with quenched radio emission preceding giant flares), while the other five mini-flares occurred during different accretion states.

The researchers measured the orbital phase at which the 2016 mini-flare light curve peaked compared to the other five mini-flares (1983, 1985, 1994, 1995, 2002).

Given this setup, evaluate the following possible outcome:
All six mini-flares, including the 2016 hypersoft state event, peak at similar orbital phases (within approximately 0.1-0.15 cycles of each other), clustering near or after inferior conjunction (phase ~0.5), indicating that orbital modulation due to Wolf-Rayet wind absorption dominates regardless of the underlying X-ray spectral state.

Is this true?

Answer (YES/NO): NO